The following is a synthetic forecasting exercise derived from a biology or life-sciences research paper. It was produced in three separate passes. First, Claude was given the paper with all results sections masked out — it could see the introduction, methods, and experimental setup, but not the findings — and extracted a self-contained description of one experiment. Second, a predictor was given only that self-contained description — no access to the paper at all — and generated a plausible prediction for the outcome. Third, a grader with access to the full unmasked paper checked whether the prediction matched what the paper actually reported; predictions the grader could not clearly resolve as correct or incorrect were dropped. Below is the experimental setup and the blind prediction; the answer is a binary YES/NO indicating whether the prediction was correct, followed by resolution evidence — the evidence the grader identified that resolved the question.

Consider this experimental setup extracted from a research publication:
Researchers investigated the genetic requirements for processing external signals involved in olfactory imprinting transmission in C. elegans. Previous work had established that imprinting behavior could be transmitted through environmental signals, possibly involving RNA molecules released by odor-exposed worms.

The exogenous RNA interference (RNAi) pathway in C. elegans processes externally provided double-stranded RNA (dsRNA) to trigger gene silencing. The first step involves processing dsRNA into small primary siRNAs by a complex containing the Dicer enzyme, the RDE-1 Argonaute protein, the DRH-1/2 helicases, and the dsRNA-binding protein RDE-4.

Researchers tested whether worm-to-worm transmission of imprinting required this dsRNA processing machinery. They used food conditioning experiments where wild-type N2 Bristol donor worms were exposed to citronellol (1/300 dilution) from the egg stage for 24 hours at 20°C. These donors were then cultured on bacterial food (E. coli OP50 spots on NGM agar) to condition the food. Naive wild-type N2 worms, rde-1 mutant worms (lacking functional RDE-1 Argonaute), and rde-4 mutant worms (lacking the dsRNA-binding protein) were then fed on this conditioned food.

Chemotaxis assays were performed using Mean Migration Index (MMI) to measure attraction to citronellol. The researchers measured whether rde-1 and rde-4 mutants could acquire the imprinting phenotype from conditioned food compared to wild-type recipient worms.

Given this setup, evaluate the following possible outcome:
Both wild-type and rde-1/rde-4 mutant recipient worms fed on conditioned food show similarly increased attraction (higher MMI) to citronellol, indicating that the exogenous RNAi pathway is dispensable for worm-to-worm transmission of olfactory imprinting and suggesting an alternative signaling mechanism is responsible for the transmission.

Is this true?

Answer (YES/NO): NO